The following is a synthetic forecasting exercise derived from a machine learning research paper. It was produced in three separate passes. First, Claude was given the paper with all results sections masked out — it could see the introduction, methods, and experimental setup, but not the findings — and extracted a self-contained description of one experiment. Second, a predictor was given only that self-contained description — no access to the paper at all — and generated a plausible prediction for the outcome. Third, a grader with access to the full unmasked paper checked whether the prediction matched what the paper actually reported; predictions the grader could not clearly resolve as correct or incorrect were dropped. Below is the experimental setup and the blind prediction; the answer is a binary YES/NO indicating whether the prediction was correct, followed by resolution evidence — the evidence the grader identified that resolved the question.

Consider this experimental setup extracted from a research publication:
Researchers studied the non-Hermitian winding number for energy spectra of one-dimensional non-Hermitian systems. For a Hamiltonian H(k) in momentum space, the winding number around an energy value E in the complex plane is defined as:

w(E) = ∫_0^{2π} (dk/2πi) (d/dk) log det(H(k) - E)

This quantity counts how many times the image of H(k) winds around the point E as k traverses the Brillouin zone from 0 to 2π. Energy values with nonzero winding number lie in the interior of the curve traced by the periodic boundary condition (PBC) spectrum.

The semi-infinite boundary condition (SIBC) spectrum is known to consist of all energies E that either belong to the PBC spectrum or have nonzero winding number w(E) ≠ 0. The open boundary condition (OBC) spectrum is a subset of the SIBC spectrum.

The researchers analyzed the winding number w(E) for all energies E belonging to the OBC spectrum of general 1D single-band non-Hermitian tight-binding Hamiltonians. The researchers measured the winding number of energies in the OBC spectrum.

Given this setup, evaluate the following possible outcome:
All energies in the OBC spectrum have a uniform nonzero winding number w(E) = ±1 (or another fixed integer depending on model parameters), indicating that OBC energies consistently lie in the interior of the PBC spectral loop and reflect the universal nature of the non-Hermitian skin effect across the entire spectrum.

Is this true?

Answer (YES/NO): NO